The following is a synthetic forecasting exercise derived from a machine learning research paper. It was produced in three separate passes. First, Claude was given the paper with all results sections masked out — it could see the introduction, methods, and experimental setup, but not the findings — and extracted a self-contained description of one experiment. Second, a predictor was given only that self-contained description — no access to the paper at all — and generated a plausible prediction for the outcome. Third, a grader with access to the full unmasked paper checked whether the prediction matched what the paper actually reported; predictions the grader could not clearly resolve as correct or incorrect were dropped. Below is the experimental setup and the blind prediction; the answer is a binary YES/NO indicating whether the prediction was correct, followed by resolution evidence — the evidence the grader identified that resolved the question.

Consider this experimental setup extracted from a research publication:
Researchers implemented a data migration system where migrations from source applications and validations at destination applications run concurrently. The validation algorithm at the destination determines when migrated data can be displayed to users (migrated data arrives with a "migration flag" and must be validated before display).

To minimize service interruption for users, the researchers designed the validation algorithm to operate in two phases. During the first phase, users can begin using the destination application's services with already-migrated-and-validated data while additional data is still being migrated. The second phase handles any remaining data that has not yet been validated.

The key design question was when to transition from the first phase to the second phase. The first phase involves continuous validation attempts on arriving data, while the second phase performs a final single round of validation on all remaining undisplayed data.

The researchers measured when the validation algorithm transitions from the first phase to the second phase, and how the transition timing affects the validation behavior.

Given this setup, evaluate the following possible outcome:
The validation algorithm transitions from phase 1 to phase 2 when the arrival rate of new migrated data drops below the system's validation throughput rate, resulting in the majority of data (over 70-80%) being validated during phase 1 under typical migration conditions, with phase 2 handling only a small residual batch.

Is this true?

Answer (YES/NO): NO